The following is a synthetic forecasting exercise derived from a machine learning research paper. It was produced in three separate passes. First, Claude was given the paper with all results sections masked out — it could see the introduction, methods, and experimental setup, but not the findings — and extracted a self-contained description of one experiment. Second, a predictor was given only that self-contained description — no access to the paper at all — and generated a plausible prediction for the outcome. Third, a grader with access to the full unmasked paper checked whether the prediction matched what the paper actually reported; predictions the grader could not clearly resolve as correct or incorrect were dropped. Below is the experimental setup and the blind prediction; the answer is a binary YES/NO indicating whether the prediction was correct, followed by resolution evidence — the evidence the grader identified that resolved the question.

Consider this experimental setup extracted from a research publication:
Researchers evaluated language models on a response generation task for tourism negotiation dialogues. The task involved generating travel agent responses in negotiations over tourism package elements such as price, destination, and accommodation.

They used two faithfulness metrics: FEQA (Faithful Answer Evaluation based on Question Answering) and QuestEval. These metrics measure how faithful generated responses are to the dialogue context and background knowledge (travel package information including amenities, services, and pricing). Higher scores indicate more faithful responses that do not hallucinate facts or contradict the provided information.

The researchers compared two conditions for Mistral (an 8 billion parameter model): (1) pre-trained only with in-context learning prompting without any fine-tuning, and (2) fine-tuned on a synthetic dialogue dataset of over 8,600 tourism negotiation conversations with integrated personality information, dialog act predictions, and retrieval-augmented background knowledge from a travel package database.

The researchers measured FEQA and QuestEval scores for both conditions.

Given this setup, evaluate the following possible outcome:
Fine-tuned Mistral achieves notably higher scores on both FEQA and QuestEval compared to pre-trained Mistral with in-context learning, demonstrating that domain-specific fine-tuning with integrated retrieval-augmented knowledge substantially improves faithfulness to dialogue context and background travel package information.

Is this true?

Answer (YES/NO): YES